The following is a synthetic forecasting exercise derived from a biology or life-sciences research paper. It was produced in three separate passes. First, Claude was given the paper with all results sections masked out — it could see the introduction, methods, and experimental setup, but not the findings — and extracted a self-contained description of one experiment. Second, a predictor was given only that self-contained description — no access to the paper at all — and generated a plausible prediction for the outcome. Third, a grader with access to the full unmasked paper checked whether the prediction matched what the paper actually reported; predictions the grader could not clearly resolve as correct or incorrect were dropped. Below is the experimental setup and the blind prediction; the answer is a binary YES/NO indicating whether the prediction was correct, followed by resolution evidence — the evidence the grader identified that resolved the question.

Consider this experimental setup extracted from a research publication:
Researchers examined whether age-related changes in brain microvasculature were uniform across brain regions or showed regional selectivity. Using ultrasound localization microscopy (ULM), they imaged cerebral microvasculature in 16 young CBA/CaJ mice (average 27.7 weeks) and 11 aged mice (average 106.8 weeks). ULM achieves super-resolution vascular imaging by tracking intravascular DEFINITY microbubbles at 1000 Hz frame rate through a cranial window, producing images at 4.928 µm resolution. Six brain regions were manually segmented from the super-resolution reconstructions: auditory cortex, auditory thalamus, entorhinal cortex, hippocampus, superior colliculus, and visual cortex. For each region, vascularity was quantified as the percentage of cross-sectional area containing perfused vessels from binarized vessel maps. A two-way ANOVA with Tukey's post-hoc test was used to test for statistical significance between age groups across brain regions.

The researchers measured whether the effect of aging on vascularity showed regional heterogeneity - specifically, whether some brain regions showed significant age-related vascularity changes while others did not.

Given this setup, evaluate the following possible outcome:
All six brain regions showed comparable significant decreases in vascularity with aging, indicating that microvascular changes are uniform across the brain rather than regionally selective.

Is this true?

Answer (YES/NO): NO